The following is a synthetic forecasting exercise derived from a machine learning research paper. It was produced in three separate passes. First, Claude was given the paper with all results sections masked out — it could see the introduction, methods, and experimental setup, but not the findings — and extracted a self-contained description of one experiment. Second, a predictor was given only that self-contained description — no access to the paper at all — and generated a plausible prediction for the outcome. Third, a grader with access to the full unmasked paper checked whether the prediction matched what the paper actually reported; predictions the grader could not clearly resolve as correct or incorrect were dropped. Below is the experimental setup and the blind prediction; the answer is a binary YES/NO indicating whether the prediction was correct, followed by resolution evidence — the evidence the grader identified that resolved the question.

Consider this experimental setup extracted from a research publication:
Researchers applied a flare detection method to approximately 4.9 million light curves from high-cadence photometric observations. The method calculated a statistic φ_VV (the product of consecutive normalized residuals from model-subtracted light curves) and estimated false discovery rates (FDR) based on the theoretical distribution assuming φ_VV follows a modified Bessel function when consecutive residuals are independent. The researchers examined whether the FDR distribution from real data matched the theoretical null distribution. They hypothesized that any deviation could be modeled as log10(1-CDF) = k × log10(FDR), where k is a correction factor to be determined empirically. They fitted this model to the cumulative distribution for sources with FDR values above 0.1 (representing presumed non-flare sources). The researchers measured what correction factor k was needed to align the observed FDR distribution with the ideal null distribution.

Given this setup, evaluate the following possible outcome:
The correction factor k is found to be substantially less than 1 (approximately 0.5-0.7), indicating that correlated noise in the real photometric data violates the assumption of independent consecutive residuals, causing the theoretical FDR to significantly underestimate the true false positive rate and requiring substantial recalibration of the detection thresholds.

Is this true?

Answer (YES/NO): NO